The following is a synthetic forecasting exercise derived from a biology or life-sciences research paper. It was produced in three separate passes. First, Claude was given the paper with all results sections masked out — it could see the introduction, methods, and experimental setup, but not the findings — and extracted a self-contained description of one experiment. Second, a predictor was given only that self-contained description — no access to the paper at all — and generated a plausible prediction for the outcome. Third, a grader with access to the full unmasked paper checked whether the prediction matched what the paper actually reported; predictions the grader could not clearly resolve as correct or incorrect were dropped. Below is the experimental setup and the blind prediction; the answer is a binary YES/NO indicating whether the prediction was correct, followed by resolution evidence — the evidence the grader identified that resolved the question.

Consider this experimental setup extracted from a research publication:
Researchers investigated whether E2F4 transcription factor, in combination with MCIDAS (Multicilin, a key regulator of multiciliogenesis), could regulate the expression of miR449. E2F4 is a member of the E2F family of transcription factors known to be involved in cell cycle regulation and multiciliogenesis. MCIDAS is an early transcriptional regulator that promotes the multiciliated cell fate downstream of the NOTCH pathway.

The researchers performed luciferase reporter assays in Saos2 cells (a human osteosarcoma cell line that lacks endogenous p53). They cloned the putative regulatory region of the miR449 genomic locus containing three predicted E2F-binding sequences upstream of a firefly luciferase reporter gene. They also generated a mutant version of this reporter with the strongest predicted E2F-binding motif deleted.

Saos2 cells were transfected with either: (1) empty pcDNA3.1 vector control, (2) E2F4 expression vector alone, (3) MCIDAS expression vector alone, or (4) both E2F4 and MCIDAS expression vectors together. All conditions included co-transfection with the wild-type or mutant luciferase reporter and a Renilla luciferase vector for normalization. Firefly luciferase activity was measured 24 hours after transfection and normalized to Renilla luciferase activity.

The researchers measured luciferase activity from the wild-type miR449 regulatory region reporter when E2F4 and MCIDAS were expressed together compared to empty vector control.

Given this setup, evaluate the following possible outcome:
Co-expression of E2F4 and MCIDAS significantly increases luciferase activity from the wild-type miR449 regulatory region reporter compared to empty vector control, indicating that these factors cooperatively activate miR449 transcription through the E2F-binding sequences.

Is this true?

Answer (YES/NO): YES